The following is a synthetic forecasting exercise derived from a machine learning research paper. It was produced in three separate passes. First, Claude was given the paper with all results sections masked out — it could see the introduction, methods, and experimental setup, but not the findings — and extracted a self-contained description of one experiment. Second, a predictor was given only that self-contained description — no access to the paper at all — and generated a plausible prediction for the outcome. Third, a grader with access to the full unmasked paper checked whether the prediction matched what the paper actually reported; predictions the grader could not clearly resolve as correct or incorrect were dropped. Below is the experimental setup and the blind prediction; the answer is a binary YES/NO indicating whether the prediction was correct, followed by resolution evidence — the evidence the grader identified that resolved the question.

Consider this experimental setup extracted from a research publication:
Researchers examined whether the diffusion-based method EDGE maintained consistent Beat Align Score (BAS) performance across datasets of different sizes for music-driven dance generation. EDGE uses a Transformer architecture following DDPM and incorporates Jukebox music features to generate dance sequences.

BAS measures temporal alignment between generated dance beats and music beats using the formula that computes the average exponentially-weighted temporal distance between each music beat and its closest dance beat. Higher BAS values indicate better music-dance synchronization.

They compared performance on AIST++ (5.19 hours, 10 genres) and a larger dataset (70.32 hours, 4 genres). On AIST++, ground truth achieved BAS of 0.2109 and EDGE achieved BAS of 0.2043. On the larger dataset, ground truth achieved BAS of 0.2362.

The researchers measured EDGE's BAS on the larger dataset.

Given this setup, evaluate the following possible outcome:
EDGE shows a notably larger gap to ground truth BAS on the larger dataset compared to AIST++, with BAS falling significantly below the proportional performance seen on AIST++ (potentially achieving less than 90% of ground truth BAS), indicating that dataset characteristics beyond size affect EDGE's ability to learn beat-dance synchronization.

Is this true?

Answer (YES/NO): NO